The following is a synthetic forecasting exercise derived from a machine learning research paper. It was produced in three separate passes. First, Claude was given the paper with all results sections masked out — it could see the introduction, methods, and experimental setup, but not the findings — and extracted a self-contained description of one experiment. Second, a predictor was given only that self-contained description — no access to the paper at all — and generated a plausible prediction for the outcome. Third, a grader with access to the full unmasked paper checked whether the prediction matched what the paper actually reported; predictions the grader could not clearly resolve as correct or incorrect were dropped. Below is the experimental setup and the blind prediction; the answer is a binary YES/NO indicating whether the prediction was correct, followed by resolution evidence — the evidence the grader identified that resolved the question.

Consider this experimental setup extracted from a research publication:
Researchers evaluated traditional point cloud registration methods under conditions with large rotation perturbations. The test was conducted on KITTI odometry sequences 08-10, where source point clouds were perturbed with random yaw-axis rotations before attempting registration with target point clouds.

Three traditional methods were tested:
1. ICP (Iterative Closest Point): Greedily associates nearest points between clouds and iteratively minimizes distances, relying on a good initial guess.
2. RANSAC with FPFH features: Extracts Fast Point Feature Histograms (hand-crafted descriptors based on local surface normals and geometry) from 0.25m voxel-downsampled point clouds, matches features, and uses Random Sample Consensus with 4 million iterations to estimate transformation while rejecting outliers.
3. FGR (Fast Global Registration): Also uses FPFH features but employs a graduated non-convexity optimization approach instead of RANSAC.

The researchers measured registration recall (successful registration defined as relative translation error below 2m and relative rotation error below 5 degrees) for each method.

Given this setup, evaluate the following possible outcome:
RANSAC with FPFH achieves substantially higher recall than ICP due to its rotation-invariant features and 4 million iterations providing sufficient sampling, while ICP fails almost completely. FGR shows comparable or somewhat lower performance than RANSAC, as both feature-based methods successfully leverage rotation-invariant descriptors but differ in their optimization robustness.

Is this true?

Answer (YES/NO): NO